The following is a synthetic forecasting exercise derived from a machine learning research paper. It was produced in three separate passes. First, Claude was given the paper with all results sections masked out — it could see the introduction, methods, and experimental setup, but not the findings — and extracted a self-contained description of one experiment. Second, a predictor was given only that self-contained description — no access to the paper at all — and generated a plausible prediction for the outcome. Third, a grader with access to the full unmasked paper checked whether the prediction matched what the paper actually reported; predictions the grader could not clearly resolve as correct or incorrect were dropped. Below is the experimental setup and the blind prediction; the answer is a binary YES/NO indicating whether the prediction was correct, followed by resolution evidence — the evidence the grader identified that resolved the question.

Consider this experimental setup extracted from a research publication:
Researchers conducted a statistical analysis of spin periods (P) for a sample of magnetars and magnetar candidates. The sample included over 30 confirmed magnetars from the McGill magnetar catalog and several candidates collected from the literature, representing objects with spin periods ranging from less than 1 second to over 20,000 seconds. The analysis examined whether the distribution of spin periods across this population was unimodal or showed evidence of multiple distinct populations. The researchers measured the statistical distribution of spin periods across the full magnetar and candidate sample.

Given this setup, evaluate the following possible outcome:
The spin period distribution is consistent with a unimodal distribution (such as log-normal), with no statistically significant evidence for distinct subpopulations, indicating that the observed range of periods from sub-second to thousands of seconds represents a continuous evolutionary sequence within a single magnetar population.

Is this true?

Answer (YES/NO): NO